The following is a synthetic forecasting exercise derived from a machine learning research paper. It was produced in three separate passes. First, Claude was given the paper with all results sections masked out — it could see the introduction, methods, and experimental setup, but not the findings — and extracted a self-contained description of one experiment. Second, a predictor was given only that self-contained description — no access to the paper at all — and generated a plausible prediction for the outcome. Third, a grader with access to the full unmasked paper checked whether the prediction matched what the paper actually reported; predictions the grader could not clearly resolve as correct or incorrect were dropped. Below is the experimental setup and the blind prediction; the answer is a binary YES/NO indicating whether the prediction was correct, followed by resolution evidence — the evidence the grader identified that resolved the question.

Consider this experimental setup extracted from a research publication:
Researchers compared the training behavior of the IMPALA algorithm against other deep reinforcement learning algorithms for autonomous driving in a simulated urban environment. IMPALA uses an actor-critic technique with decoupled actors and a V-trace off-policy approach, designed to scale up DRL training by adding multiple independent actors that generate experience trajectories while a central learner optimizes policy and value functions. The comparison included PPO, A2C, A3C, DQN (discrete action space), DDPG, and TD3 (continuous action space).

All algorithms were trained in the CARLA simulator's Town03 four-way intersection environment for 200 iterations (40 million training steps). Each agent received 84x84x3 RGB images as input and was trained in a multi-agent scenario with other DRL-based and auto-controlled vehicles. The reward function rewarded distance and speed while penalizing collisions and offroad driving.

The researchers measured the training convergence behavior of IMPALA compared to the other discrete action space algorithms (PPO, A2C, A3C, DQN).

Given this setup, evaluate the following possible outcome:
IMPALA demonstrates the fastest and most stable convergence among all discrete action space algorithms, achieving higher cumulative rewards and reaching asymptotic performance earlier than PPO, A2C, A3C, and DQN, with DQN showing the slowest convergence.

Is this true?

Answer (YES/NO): NO